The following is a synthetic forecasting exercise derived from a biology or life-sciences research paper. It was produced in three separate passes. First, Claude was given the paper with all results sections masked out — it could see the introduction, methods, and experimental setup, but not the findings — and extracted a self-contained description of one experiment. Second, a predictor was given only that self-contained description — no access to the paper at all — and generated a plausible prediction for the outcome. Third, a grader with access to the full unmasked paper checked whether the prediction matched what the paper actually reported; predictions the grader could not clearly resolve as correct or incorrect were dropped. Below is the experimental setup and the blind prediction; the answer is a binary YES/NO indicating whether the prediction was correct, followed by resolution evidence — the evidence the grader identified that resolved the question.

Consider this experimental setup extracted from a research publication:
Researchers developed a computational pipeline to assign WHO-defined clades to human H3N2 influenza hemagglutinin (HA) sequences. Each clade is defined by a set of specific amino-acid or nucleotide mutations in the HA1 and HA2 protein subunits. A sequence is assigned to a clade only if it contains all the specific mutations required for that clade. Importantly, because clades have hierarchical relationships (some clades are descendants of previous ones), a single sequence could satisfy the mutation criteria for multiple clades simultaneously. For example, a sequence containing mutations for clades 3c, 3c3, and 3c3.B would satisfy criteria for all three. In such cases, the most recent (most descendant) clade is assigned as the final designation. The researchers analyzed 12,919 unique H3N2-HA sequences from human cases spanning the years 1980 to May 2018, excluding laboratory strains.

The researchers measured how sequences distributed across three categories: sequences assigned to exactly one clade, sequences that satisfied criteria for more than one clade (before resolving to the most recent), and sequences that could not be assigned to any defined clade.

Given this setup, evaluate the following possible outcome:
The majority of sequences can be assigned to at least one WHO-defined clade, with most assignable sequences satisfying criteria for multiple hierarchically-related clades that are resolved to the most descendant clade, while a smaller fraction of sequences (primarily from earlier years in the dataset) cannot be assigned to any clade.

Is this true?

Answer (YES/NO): YES